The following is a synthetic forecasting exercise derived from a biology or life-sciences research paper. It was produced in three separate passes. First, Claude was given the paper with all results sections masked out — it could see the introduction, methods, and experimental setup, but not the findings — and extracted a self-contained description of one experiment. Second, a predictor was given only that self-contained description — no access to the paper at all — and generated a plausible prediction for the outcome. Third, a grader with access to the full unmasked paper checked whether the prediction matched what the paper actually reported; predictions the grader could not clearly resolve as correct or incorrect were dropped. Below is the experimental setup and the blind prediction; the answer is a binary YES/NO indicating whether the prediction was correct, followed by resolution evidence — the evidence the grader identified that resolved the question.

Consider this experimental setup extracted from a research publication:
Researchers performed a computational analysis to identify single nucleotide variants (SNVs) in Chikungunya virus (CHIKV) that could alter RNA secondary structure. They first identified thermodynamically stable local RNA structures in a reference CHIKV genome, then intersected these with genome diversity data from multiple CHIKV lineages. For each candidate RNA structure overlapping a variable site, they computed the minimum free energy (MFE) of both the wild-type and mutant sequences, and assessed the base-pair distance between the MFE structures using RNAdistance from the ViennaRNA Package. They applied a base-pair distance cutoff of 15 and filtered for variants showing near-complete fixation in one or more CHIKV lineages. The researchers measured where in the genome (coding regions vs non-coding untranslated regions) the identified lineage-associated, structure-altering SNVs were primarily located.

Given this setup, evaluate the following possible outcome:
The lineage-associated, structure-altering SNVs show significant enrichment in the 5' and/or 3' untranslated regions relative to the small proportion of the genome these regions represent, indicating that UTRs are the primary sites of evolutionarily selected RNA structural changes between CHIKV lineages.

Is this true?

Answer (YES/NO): NO